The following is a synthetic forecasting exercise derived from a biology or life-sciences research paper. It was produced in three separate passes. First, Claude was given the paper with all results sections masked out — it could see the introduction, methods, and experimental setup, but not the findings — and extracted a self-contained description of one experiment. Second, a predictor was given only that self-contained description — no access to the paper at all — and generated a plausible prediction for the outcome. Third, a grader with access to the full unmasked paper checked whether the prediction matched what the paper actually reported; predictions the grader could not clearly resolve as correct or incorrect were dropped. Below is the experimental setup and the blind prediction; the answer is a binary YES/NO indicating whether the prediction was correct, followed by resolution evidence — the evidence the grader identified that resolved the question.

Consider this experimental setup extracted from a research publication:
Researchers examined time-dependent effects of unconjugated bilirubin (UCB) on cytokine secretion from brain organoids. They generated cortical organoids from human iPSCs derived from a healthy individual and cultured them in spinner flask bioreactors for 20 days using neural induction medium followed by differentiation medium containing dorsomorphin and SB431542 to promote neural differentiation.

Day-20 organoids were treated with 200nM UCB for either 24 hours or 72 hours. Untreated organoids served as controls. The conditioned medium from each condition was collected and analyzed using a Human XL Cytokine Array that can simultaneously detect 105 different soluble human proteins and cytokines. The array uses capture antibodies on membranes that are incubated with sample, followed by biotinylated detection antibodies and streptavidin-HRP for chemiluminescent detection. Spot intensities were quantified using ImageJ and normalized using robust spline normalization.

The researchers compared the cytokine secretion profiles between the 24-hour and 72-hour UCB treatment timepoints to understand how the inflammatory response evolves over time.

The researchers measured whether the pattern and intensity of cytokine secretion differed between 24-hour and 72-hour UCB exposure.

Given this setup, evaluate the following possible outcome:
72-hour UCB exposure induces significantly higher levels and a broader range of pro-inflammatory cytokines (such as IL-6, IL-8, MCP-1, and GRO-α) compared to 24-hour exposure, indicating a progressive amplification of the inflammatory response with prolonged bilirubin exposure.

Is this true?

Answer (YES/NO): NO